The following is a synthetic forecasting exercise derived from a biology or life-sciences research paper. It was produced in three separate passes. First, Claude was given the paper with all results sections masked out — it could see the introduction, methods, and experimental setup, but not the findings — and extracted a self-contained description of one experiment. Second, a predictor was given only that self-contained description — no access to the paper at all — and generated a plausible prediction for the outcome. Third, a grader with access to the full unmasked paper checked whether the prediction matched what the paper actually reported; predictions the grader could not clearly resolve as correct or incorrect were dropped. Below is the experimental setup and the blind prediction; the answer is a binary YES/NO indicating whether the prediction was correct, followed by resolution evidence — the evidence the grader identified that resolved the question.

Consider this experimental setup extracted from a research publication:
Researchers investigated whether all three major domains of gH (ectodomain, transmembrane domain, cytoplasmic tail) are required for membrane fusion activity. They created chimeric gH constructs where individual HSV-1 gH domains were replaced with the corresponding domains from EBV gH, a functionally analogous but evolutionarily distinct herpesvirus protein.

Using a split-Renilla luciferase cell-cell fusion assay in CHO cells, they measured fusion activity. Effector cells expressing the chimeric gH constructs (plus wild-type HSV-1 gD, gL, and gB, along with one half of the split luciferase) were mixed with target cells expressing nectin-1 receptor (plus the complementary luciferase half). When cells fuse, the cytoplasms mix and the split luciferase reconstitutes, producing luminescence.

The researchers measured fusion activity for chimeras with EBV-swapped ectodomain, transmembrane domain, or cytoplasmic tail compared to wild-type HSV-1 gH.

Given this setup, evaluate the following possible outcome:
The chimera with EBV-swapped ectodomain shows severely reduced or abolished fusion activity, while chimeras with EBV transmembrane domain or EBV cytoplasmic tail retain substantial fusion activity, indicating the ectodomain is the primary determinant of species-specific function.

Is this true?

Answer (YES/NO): NO